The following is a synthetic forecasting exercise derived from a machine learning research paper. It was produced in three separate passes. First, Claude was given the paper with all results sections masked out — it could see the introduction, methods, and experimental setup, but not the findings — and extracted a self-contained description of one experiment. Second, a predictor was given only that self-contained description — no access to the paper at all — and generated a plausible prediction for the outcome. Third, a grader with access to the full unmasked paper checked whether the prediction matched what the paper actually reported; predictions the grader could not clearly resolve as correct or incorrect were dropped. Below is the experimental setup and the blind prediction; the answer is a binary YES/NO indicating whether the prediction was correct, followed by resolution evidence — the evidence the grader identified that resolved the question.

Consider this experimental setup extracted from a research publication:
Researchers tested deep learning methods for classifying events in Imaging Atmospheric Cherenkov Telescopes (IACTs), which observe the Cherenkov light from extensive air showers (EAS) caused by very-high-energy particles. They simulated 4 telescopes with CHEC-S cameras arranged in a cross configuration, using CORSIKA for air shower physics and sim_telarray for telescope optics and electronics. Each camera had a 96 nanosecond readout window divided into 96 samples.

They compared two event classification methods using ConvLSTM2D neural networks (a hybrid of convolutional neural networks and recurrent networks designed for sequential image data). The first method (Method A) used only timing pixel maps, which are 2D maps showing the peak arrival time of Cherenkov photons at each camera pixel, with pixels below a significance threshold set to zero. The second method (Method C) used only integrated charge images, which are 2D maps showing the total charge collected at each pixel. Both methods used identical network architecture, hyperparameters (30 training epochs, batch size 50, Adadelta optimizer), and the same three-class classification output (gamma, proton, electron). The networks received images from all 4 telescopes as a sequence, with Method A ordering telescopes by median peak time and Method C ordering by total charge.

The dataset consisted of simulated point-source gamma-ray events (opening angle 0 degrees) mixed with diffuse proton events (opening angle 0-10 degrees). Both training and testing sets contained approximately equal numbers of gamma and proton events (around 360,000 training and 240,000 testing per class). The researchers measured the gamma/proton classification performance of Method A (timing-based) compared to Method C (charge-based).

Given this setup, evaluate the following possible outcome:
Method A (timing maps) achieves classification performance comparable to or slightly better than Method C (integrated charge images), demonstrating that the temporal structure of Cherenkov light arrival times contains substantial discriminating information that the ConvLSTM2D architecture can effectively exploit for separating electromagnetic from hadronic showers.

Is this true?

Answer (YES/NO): NO